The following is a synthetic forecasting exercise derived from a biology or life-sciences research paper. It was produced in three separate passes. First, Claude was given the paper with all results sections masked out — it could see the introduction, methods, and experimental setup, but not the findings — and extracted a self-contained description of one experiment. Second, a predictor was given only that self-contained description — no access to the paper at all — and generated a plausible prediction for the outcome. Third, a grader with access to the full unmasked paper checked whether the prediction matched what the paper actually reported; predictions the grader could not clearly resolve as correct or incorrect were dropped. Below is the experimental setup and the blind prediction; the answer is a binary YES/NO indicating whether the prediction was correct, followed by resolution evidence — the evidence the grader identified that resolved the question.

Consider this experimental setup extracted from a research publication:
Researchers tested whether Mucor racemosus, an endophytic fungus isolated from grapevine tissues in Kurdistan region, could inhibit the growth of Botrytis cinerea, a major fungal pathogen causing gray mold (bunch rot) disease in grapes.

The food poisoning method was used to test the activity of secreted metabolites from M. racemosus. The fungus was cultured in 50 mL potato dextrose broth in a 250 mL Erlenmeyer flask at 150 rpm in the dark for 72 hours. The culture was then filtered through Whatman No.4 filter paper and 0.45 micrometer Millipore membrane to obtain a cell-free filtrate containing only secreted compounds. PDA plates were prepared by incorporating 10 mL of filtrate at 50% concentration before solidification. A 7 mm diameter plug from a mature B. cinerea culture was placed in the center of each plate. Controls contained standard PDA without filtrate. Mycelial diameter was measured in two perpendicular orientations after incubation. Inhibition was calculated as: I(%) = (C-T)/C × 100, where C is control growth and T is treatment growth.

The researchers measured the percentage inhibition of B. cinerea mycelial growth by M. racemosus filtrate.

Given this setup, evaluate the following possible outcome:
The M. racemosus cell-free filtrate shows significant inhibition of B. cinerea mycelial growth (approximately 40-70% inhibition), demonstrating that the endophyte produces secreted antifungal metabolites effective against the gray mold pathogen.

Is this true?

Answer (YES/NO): NO